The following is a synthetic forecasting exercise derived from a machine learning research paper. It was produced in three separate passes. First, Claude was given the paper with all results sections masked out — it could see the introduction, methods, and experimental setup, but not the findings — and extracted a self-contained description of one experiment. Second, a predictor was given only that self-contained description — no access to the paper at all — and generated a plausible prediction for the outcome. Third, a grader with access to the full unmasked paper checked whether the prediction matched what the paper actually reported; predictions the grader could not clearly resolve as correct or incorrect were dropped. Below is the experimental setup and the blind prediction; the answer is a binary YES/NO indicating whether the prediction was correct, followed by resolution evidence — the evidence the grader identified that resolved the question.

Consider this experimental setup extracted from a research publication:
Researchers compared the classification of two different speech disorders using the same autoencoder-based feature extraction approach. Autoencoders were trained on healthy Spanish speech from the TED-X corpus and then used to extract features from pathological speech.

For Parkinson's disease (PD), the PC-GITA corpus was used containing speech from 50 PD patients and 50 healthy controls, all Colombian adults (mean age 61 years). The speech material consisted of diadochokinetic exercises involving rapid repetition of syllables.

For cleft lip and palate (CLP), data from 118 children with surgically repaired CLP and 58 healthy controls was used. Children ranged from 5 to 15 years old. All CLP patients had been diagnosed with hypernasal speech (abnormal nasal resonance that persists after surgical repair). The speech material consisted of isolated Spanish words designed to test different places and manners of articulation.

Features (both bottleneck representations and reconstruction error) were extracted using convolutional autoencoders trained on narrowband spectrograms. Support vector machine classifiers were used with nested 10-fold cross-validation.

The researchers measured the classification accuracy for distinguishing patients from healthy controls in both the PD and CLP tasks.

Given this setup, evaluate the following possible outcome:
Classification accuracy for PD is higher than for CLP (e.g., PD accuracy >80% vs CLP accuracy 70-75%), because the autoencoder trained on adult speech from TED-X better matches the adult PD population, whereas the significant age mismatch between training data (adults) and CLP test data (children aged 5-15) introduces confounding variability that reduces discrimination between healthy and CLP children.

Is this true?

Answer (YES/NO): NO